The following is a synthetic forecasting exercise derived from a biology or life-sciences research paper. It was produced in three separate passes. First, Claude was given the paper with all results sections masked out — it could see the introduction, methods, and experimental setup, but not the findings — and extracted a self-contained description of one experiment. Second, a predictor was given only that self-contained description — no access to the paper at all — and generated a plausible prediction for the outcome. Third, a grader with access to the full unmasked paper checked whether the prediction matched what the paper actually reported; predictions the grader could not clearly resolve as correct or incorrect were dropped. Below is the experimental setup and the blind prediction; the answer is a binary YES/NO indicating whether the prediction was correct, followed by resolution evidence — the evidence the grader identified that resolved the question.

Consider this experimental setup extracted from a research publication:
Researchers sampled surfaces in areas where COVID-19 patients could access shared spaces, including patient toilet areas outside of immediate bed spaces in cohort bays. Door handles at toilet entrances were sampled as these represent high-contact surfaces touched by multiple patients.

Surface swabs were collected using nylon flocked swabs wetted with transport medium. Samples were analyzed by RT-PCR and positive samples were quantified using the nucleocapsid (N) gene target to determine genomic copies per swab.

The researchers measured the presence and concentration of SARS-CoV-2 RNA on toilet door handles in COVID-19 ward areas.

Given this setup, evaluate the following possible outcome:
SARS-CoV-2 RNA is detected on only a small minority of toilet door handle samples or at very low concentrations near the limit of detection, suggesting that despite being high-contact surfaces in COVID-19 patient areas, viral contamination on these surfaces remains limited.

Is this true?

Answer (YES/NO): NO